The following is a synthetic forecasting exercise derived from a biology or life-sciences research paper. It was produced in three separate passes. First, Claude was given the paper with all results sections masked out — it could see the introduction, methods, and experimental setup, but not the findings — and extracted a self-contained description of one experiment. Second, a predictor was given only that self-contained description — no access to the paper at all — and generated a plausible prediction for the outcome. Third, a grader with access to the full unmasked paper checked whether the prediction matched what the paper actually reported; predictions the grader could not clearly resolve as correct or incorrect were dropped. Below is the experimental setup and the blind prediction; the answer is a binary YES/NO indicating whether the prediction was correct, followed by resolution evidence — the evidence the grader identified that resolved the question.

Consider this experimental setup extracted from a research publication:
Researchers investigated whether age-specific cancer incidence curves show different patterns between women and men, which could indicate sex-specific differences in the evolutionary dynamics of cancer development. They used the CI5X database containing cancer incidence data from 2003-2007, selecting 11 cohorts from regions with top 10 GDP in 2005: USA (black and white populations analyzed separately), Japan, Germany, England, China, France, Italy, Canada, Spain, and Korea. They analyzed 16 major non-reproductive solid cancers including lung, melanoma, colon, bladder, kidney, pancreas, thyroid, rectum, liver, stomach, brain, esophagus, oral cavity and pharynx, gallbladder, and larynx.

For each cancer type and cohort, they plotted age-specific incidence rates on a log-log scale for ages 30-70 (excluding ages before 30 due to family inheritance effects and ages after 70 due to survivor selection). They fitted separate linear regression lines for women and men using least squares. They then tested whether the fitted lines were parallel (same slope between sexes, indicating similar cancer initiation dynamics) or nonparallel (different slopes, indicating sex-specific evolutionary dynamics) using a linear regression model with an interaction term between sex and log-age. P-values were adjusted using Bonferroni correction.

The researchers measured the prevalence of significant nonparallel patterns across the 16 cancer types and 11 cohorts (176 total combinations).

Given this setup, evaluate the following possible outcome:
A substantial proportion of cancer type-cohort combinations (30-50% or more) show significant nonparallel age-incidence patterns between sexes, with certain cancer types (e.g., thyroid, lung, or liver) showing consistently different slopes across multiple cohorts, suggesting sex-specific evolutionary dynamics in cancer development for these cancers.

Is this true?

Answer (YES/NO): NO